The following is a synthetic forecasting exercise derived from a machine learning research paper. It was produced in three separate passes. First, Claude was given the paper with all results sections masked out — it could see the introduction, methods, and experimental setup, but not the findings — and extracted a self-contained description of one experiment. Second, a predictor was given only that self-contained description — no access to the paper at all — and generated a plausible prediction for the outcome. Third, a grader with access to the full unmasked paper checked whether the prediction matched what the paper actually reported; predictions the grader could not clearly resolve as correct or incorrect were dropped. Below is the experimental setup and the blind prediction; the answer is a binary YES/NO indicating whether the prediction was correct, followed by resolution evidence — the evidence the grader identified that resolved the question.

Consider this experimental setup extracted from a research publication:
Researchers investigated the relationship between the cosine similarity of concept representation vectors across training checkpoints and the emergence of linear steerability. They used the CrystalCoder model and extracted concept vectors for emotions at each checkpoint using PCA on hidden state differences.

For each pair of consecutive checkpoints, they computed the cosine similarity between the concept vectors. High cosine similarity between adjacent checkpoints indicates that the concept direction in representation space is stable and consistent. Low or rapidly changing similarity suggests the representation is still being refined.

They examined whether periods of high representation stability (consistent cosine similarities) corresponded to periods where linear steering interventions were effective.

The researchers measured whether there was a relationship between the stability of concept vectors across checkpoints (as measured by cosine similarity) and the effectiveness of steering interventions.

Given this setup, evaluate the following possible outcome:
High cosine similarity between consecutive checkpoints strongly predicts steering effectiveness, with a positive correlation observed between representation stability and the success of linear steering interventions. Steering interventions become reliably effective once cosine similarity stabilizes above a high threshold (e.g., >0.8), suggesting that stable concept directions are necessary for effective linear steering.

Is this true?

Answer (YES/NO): NO